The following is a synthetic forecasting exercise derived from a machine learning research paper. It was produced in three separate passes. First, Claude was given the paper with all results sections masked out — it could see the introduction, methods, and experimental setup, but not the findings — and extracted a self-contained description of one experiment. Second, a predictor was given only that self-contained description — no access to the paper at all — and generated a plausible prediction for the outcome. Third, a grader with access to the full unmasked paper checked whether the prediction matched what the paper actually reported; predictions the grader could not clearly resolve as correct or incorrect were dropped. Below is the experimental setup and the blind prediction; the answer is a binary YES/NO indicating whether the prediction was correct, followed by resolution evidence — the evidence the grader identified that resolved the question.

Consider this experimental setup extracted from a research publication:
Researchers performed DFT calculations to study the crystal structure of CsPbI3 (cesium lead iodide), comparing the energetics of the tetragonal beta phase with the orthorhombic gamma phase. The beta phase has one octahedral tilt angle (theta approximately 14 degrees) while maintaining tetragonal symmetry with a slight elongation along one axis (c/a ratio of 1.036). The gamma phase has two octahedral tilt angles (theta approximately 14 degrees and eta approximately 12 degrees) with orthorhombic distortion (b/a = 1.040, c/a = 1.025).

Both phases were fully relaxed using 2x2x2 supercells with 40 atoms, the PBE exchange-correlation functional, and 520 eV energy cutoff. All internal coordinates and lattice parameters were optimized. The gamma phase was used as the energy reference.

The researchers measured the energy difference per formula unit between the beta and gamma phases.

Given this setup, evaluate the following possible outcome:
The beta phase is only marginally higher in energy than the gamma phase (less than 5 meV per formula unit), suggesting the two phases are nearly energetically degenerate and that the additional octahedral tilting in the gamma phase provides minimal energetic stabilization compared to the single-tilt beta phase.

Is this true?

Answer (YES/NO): NO